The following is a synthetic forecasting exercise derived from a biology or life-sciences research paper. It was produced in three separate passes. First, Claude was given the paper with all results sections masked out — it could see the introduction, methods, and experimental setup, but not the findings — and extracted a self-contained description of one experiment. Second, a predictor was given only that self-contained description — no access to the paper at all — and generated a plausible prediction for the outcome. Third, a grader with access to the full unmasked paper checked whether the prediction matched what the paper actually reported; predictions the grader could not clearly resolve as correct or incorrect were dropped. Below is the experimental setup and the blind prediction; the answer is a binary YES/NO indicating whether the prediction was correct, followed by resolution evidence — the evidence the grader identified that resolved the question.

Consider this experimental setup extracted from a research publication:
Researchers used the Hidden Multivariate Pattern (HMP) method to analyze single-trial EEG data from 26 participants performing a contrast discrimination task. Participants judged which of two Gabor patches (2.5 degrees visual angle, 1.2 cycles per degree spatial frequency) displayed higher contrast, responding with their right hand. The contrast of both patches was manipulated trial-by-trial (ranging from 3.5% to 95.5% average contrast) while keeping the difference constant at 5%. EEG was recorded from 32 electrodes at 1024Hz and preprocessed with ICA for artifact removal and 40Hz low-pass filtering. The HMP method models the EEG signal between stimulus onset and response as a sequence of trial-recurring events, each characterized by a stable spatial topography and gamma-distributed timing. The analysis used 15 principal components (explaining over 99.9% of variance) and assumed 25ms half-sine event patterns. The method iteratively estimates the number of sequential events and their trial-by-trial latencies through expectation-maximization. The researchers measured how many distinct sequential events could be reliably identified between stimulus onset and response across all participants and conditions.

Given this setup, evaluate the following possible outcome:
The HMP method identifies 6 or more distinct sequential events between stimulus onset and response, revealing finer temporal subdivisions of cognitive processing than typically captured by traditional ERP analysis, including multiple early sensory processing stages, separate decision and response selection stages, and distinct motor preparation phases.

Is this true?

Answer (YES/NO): NO